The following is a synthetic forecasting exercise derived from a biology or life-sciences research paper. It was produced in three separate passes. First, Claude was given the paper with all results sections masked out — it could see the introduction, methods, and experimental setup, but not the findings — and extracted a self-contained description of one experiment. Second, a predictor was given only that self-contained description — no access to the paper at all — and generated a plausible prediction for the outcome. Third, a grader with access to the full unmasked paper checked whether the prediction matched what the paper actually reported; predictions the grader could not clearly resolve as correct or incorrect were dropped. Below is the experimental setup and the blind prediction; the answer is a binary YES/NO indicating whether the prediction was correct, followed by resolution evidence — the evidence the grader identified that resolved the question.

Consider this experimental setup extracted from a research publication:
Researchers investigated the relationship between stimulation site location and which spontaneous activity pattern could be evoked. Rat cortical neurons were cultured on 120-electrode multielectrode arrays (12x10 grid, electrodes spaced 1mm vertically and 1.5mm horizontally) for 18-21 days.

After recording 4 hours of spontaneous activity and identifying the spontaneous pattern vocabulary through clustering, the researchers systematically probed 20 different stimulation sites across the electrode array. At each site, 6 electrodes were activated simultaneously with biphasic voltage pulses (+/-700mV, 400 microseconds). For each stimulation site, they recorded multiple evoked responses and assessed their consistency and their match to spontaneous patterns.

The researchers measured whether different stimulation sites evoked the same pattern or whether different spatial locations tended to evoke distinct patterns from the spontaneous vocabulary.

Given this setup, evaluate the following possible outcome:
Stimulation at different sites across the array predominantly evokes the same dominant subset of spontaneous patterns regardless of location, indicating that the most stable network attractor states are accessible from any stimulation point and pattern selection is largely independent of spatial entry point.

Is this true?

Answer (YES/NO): NO